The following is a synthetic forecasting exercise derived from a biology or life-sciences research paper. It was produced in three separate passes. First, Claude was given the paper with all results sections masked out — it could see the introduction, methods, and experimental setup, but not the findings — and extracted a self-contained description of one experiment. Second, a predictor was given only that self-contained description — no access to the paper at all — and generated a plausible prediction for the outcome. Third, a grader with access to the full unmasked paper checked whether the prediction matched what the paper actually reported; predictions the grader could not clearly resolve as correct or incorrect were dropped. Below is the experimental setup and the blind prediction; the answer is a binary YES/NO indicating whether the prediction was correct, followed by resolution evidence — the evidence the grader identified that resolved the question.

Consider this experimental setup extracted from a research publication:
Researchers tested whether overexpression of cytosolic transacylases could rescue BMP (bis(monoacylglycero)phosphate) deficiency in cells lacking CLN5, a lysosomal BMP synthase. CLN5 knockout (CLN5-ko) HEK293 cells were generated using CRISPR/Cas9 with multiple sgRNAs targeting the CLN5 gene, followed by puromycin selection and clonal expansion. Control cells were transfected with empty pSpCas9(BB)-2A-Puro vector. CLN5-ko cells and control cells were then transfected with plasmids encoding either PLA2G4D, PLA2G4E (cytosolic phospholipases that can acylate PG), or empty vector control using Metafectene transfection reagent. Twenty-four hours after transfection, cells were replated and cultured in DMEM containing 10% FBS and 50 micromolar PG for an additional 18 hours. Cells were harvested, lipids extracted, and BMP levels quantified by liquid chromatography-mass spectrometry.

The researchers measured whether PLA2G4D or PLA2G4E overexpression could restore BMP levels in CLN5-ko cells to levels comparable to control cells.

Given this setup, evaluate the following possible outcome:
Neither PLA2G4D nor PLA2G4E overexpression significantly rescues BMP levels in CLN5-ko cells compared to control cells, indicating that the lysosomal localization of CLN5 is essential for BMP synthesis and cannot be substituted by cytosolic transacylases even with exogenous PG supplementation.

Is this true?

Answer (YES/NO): NO